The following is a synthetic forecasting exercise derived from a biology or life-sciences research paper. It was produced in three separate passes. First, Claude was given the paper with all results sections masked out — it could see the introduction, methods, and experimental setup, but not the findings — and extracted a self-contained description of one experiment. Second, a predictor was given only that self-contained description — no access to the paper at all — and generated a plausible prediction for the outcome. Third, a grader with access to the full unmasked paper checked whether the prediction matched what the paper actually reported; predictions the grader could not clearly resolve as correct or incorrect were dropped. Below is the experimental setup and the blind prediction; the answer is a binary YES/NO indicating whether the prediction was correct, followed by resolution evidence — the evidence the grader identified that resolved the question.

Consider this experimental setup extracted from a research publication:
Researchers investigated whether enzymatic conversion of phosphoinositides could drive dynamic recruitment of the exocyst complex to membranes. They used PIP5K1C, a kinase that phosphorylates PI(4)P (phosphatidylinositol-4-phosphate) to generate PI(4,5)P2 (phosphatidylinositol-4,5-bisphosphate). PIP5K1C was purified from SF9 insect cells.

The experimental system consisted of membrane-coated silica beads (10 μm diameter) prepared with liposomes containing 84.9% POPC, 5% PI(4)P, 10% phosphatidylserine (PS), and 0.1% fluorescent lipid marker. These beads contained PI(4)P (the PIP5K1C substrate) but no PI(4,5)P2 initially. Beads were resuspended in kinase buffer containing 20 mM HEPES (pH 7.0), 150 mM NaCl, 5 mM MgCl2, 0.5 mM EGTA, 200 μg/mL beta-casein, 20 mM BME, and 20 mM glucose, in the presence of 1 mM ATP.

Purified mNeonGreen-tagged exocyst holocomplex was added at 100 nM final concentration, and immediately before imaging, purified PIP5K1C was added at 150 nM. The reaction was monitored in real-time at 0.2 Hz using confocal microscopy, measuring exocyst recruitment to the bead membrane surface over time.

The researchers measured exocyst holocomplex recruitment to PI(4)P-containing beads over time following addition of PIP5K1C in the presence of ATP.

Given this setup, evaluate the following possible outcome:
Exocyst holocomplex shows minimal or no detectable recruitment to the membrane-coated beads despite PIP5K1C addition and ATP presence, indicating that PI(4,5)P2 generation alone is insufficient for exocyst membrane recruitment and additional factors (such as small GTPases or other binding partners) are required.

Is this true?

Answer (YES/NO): NO